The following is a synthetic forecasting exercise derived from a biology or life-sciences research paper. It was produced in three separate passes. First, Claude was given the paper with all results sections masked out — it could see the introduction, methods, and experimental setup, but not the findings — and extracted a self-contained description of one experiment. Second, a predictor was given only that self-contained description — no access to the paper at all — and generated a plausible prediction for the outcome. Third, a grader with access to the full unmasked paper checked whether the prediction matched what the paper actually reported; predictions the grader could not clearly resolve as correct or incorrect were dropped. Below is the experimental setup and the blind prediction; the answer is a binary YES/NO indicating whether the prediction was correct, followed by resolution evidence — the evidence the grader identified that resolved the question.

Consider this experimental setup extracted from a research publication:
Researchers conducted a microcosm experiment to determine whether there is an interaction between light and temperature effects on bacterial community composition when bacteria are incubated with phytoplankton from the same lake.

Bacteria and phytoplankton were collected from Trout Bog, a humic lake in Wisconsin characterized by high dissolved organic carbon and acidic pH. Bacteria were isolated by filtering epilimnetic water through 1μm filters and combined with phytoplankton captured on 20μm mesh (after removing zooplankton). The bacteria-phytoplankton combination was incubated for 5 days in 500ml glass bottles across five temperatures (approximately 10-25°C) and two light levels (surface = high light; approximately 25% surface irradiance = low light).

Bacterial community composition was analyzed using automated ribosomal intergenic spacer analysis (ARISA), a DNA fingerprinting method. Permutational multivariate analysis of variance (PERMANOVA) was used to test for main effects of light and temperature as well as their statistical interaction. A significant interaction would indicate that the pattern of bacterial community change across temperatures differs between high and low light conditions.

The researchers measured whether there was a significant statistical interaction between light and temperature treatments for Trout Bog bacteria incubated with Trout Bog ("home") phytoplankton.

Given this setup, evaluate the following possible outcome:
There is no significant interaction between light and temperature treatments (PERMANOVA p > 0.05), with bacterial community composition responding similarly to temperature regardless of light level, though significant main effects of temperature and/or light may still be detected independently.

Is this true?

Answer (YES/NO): NO